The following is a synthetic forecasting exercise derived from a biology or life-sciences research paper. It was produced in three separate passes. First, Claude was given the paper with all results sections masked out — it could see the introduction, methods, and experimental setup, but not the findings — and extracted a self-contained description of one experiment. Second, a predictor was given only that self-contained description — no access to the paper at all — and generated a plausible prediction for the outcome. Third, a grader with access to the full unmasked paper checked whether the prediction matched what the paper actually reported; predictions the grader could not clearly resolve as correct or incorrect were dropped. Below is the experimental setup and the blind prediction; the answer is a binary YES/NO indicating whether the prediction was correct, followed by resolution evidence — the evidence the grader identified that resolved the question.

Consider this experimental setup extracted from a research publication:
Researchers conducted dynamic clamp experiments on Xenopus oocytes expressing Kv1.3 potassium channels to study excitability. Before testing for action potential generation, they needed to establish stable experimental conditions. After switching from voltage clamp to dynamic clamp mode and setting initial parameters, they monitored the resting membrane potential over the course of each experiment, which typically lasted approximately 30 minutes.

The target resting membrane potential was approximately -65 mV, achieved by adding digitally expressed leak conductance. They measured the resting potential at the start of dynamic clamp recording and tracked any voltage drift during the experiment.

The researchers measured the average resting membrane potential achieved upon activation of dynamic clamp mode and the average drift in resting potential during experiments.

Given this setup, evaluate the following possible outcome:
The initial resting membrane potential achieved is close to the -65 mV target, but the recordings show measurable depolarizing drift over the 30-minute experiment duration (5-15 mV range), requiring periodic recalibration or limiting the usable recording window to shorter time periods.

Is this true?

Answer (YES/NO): NO